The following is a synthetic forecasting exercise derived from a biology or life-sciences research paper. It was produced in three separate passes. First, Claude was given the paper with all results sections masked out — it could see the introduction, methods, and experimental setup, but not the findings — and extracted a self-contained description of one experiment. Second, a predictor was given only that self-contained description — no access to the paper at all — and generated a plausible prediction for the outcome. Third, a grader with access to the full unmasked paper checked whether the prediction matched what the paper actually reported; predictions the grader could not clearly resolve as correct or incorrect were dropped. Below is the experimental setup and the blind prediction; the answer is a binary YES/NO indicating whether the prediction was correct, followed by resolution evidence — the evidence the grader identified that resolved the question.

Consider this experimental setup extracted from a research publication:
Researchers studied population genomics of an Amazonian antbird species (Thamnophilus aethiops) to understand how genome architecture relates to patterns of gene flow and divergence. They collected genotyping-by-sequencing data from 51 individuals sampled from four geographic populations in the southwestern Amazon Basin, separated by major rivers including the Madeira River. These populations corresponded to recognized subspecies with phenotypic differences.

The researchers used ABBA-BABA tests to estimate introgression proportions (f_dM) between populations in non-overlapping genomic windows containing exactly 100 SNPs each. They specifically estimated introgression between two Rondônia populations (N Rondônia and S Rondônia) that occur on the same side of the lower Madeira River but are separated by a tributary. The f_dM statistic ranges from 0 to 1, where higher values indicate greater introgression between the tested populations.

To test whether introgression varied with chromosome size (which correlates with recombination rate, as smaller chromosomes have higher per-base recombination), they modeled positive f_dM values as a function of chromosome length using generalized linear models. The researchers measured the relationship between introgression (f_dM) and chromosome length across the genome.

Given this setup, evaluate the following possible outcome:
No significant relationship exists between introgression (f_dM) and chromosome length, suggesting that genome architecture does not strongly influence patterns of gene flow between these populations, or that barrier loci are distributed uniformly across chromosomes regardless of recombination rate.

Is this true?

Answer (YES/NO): NO